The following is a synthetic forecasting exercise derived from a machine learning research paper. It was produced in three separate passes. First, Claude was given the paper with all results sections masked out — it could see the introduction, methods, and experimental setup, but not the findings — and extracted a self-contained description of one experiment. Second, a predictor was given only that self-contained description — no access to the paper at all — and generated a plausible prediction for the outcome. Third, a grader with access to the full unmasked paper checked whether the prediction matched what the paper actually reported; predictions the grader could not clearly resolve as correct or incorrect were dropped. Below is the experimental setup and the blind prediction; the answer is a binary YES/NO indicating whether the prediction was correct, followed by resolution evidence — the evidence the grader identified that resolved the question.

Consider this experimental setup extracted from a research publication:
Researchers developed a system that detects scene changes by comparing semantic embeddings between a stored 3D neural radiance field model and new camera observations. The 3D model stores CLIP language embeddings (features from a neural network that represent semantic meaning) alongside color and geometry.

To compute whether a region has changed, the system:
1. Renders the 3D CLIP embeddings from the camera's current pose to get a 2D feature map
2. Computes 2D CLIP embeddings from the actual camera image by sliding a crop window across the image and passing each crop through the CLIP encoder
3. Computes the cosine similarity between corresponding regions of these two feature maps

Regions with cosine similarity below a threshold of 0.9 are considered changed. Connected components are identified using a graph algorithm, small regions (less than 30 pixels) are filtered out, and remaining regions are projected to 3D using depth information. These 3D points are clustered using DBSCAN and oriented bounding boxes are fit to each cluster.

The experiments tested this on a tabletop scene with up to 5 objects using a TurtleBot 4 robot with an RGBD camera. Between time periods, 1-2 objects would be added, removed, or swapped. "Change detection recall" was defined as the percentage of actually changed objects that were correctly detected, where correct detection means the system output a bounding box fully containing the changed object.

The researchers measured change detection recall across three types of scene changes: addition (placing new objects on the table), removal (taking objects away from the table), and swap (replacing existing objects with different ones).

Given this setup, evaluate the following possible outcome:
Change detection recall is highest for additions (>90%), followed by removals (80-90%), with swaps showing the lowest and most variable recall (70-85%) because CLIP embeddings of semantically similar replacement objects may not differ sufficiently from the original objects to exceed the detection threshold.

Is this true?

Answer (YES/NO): NO